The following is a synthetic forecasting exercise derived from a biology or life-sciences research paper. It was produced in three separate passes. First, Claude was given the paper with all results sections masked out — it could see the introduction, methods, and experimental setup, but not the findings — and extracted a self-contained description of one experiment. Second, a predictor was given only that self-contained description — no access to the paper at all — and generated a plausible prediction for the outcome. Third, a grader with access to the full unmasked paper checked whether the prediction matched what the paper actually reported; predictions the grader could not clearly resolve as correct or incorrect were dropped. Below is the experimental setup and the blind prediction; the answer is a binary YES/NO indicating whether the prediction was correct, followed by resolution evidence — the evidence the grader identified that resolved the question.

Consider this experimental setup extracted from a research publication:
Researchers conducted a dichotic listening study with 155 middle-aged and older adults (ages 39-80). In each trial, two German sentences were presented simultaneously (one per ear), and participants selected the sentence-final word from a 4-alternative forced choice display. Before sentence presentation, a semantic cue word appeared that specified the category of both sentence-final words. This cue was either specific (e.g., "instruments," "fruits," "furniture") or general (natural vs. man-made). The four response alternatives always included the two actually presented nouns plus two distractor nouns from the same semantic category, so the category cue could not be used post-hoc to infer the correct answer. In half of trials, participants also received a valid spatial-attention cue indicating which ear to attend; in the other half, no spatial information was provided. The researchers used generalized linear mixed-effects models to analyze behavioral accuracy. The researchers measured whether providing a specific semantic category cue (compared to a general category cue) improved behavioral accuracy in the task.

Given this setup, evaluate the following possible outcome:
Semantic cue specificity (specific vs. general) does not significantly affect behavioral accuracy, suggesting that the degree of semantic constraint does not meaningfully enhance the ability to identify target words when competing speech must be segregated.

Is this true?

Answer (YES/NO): YES